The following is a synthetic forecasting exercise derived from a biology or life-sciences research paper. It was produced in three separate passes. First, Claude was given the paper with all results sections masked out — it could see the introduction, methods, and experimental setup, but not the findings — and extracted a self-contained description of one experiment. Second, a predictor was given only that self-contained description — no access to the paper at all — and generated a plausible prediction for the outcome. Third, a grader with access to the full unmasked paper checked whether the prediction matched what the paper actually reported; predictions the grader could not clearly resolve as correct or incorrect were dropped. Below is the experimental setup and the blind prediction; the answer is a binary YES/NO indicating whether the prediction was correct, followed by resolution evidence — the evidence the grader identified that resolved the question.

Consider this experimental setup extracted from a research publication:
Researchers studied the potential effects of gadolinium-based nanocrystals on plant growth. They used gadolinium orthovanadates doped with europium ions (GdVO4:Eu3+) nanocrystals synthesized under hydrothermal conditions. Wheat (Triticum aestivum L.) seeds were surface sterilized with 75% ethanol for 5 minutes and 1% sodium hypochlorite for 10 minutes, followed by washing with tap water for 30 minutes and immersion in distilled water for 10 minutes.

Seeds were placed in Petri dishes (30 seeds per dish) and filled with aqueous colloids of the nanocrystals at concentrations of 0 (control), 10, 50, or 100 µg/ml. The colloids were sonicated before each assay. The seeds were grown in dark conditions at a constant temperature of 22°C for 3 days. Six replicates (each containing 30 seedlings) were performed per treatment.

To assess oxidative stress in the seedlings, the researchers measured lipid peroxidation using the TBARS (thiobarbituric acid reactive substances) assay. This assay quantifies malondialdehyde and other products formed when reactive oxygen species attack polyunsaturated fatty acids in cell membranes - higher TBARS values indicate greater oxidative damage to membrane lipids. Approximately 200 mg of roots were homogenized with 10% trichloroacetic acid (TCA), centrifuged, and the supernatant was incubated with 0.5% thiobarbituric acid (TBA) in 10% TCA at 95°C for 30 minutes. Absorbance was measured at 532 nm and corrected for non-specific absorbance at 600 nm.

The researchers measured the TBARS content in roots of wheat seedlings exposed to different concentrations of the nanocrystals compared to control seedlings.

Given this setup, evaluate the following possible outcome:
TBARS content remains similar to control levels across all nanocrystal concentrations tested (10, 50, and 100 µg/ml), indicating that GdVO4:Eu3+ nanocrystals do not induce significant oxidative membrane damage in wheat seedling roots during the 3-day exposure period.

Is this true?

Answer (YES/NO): YES